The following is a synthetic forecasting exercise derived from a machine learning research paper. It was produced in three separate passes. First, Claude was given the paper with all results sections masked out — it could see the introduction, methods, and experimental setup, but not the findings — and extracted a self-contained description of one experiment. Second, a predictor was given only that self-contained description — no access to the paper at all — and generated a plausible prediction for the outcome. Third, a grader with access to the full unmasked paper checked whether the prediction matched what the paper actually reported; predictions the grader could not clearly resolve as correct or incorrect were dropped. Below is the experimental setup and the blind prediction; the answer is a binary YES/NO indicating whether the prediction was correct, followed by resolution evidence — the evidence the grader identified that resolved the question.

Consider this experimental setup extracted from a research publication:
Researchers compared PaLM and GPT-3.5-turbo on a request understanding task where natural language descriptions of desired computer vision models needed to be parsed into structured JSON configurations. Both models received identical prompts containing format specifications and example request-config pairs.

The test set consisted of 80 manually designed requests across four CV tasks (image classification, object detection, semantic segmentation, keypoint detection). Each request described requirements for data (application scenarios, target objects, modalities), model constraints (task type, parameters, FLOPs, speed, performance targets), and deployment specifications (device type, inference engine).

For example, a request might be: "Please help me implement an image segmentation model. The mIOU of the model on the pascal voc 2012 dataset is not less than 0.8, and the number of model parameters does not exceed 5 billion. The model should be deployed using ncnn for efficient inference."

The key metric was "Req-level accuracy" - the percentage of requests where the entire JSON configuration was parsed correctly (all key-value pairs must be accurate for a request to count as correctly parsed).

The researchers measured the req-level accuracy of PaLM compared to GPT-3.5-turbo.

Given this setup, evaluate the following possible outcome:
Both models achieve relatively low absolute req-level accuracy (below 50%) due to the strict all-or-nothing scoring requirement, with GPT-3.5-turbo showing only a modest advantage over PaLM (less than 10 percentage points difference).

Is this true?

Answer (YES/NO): NO